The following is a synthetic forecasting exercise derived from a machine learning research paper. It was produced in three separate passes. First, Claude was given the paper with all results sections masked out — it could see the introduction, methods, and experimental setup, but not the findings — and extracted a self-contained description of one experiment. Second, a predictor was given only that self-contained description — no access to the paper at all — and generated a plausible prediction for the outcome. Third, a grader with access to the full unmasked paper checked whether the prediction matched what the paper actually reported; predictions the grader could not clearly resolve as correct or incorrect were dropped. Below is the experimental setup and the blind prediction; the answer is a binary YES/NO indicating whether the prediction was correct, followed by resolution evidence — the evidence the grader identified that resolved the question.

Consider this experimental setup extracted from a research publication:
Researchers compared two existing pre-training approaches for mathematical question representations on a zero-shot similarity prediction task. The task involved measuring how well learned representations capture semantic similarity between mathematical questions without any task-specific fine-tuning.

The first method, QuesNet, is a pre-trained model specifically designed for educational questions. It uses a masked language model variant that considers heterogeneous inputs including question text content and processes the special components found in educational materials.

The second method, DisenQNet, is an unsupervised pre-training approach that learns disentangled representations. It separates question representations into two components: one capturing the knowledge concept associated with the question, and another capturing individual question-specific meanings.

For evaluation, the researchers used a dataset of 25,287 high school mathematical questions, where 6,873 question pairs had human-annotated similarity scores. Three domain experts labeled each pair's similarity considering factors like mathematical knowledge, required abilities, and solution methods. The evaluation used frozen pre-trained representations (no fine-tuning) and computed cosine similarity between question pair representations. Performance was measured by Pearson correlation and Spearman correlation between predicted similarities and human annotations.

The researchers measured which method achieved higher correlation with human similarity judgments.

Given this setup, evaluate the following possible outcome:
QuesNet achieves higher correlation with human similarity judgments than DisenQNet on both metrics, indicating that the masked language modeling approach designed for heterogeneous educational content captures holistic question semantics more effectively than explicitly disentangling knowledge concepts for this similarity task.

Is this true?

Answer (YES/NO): NO